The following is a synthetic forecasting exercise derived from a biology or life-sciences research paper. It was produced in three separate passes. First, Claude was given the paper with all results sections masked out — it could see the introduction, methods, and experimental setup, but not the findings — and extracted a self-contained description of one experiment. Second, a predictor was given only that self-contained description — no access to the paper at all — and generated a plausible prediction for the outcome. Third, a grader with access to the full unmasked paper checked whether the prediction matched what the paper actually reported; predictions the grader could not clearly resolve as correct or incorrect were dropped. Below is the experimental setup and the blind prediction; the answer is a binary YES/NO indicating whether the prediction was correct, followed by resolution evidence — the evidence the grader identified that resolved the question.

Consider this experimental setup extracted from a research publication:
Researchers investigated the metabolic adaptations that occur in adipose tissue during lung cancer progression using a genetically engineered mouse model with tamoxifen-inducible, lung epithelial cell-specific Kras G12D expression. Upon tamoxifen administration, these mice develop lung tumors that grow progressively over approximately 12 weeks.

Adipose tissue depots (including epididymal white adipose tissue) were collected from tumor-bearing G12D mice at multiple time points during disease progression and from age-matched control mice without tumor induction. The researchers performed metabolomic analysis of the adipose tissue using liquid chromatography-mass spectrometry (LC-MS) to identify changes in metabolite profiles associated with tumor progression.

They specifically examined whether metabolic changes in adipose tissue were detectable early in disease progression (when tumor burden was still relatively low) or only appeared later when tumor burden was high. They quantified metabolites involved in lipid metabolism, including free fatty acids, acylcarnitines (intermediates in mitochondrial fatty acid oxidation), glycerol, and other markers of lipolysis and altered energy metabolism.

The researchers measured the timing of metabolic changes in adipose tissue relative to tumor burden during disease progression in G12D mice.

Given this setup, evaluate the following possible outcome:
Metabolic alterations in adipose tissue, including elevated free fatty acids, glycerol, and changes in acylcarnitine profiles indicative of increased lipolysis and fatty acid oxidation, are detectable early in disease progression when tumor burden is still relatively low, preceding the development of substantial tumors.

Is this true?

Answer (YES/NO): NO